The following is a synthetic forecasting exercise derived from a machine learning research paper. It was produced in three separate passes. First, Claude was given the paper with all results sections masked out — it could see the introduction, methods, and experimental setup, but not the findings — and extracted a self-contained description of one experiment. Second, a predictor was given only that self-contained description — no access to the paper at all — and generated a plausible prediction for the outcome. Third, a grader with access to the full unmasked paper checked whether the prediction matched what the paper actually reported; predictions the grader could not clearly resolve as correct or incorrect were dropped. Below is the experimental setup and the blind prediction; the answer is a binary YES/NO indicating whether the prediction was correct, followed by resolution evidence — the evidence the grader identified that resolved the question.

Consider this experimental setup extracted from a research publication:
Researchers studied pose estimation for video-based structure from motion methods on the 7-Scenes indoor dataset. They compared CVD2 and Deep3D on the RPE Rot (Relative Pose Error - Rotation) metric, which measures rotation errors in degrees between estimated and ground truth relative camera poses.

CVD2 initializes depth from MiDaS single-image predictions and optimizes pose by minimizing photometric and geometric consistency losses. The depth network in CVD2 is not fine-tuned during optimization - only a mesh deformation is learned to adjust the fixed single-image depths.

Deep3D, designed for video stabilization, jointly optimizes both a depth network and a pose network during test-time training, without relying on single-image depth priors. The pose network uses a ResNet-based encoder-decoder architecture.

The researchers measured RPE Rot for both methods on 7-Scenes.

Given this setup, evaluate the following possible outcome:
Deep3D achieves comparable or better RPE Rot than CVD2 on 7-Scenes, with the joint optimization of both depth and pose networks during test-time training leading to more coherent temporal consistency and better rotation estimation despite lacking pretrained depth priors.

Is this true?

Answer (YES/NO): YES